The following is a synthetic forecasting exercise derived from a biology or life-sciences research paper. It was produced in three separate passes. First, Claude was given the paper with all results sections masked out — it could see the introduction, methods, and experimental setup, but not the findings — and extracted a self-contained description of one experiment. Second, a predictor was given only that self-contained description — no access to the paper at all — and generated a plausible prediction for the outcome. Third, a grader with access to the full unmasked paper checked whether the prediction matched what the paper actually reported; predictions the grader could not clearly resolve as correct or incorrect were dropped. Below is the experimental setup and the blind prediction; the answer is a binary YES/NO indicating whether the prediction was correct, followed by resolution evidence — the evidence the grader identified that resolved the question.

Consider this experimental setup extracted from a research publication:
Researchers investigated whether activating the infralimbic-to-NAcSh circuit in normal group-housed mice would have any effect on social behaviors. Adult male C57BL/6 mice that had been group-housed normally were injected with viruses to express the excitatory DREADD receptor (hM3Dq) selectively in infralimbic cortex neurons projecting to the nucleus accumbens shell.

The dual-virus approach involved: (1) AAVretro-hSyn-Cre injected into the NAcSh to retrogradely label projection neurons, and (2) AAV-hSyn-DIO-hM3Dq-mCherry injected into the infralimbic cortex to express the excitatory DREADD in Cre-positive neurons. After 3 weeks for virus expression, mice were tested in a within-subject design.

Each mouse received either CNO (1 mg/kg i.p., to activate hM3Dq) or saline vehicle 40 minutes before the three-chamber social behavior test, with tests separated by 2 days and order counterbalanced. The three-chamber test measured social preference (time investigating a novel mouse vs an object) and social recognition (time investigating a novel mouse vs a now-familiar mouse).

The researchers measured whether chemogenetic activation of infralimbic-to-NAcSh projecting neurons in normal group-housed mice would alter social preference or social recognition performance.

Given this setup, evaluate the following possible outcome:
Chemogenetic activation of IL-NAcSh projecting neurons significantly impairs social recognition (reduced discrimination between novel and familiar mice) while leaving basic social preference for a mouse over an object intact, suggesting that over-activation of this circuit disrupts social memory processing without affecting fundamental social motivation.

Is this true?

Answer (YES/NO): NO